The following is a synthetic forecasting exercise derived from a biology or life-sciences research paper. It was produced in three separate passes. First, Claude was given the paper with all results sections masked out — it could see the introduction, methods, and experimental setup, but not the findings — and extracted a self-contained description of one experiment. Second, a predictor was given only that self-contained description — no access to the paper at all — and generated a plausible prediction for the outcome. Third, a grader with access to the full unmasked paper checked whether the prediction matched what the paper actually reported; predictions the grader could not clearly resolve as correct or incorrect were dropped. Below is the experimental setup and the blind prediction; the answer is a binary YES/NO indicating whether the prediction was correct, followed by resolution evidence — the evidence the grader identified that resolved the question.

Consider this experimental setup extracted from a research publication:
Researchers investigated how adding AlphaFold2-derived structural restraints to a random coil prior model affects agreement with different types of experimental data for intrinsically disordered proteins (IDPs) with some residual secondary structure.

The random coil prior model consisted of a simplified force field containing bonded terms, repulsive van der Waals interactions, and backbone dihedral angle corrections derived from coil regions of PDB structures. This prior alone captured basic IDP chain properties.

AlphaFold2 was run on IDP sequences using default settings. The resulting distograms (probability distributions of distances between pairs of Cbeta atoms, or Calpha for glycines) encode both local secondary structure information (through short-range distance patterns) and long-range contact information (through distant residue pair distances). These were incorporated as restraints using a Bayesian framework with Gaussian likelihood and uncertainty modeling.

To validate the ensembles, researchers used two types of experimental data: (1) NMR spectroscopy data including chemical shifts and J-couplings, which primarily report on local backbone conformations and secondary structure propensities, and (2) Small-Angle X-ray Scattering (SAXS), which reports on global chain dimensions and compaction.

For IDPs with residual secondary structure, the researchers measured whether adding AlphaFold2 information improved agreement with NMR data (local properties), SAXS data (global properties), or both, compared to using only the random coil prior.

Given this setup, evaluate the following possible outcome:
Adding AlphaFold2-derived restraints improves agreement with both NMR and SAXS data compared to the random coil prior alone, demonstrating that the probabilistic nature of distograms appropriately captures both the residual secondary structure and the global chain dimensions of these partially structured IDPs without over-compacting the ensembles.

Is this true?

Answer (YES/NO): YES